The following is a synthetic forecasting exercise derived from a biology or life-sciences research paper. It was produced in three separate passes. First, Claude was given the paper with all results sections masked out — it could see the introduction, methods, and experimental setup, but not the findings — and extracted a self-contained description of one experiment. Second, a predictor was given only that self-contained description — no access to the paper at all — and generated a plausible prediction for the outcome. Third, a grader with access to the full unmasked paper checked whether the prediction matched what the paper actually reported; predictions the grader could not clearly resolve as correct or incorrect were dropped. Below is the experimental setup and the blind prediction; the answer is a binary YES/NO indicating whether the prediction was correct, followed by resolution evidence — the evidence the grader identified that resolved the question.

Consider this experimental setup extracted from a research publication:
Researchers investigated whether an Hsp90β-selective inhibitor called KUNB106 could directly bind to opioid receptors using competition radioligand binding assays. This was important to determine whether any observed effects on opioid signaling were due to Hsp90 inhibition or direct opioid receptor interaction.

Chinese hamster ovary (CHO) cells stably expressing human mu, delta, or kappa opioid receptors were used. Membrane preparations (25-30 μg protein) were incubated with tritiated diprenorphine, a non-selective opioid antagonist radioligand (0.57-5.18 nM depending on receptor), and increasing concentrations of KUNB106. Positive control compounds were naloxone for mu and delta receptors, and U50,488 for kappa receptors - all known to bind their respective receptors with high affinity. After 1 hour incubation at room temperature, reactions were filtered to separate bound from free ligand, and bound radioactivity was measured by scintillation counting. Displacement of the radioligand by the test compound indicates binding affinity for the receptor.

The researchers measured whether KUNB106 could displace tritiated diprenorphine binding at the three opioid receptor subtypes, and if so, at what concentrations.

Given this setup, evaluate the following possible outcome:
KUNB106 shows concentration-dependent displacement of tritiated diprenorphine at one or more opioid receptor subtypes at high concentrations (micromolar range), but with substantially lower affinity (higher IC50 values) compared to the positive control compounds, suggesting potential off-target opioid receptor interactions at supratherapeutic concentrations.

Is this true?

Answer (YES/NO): NO